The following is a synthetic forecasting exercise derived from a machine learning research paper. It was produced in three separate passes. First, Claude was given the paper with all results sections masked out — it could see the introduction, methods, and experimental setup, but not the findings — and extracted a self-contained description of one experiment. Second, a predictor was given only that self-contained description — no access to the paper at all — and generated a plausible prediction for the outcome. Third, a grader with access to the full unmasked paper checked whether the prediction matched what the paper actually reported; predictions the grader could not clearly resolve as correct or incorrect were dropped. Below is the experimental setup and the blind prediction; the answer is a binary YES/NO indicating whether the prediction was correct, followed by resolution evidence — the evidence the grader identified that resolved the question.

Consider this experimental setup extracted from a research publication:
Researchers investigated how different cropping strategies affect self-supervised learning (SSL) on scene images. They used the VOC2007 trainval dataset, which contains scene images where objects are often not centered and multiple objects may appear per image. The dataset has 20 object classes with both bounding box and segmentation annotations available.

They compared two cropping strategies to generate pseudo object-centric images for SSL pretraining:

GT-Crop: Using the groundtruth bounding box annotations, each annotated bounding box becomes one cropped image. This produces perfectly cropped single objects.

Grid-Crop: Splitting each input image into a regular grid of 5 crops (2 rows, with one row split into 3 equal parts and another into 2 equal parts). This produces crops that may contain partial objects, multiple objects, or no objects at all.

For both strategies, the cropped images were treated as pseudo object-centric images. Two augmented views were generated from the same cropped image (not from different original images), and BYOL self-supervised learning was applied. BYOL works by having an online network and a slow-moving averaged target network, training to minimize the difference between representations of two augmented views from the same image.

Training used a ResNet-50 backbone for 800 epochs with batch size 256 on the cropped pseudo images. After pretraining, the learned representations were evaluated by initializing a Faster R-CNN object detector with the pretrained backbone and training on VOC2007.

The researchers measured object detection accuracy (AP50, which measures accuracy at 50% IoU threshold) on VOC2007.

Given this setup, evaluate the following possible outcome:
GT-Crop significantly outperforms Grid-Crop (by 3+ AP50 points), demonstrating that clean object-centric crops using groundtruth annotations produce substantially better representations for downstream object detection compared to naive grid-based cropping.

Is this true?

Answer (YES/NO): NO